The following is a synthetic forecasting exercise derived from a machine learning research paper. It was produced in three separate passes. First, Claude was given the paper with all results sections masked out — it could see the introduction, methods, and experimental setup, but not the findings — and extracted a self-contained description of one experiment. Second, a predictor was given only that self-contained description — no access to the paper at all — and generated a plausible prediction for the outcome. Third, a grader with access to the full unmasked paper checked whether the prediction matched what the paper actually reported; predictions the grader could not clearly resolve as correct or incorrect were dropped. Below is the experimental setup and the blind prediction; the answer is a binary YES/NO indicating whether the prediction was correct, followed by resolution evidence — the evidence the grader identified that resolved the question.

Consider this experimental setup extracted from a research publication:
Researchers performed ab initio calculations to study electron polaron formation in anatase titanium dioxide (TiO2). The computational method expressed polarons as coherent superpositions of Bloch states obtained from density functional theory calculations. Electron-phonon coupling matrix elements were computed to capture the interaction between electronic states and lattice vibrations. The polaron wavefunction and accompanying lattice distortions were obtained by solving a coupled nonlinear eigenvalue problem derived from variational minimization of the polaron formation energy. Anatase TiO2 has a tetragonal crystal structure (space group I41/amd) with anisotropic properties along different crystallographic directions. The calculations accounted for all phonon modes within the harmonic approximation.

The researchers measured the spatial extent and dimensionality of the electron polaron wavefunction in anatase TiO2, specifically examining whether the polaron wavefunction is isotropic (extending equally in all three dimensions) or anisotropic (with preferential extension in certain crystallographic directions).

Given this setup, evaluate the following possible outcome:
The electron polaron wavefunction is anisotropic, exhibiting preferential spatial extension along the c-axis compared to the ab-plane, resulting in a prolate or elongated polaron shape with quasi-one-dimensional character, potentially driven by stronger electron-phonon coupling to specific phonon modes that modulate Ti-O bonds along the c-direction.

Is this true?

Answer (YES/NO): NO